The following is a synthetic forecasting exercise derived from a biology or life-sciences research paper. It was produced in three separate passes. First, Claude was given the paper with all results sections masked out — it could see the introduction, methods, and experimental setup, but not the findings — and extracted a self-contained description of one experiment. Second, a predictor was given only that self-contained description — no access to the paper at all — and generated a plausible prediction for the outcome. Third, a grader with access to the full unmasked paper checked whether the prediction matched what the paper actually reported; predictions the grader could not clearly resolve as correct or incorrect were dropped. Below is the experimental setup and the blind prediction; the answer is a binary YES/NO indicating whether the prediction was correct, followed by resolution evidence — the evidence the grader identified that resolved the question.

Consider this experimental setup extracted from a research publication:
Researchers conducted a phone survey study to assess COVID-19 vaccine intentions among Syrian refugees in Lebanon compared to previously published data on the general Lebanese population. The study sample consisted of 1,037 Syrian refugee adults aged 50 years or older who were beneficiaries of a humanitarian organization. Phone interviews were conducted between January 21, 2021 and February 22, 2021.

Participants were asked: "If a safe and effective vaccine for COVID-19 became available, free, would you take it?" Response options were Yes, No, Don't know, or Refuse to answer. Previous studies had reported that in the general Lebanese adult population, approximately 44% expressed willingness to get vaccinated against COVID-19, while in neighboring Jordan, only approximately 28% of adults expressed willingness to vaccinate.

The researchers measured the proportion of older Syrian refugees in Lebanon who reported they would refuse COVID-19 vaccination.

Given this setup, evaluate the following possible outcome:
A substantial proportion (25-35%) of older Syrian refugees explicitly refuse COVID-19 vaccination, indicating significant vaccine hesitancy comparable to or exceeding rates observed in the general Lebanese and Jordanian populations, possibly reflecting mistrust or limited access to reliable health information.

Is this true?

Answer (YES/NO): YES